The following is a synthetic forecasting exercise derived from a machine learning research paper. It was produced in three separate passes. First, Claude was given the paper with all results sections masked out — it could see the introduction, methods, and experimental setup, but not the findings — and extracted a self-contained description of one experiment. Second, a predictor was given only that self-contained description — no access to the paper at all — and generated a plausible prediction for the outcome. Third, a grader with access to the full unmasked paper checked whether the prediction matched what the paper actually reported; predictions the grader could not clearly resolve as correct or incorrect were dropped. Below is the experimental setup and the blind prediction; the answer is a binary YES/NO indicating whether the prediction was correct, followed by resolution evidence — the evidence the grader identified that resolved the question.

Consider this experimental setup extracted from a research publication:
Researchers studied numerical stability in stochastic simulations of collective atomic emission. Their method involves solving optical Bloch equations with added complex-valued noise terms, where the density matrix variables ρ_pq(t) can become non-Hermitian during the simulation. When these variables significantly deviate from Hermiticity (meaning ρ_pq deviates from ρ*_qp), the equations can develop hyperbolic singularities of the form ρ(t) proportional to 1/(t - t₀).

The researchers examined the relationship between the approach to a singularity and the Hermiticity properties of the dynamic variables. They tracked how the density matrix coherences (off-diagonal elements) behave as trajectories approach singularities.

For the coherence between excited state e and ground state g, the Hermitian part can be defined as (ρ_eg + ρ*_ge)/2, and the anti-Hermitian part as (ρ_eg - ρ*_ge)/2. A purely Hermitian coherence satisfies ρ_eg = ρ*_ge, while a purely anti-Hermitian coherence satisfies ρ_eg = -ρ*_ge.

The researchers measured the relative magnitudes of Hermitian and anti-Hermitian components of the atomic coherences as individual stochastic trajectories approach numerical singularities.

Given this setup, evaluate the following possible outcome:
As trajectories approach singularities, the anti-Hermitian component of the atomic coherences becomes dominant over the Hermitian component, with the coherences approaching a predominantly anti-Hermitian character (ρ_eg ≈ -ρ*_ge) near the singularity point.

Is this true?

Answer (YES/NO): YES